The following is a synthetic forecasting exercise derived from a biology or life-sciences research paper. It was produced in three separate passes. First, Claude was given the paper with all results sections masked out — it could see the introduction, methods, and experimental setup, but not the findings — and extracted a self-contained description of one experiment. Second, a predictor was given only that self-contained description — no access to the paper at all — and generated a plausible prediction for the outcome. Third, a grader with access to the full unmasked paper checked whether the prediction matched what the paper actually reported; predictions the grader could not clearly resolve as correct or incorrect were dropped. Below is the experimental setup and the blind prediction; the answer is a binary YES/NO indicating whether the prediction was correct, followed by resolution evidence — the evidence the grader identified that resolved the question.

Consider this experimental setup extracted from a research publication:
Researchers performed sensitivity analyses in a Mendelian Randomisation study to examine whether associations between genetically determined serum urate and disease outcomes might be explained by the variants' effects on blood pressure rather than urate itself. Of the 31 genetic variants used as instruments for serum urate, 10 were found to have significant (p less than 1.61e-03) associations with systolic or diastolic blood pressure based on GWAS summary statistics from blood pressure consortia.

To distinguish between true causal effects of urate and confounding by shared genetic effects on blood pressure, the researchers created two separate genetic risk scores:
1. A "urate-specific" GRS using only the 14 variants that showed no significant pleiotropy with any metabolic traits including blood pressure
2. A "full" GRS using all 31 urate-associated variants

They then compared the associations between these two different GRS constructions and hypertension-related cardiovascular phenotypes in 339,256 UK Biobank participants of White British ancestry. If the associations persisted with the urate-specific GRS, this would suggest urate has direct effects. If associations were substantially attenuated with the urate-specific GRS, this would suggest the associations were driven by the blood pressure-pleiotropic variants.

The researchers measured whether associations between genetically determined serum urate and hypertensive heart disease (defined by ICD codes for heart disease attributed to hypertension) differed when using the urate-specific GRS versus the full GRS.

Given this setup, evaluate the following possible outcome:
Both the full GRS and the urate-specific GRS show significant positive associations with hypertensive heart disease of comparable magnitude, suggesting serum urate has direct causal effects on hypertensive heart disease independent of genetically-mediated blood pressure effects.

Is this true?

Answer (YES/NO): NO